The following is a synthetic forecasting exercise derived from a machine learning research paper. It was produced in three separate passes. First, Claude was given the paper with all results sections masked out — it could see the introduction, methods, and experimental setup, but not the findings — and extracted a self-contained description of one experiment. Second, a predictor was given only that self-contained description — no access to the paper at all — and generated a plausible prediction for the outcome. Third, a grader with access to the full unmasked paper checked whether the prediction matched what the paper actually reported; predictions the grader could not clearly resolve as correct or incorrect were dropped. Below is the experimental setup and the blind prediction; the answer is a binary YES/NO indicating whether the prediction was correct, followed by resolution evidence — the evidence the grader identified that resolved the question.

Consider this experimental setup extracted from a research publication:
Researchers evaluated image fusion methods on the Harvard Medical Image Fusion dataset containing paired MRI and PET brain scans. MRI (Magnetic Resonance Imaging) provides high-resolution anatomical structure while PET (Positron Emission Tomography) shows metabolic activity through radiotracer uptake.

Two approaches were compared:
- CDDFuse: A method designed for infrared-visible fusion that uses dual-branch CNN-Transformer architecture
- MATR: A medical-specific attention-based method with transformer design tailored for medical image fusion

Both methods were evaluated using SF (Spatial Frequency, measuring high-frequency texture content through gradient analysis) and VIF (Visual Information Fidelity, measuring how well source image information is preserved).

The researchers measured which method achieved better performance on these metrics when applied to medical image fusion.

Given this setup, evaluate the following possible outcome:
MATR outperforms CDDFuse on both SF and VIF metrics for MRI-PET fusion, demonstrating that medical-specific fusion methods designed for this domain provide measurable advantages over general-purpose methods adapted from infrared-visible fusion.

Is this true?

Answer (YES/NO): NO